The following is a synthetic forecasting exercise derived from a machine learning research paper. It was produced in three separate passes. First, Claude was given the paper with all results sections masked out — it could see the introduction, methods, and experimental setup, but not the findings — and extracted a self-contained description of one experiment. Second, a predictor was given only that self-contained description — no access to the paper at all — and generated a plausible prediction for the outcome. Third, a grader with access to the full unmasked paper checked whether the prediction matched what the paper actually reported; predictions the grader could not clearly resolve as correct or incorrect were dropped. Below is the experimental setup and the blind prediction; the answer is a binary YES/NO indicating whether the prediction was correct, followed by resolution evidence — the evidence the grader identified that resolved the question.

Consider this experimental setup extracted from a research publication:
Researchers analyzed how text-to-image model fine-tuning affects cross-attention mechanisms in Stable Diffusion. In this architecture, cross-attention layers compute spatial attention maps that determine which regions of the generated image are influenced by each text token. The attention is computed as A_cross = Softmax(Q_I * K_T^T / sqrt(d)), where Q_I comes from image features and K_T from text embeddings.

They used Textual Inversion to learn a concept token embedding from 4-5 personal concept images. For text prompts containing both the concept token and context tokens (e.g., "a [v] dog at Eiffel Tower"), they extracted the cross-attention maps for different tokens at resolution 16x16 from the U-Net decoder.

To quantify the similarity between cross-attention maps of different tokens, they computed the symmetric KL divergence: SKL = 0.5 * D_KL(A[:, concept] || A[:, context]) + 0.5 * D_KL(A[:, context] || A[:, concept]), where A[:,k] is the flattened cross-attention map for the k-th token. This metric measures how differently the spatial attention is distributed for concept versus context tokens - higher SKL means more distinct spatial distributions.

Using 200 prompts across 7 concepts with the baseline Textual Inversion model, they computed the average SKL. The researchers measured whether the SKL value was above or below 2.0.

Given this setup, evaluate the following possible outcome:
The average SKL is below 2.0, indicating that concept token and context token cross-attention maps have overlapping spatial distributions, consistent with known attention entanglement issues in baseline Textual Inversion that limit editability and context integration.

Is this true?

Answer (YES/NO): YES